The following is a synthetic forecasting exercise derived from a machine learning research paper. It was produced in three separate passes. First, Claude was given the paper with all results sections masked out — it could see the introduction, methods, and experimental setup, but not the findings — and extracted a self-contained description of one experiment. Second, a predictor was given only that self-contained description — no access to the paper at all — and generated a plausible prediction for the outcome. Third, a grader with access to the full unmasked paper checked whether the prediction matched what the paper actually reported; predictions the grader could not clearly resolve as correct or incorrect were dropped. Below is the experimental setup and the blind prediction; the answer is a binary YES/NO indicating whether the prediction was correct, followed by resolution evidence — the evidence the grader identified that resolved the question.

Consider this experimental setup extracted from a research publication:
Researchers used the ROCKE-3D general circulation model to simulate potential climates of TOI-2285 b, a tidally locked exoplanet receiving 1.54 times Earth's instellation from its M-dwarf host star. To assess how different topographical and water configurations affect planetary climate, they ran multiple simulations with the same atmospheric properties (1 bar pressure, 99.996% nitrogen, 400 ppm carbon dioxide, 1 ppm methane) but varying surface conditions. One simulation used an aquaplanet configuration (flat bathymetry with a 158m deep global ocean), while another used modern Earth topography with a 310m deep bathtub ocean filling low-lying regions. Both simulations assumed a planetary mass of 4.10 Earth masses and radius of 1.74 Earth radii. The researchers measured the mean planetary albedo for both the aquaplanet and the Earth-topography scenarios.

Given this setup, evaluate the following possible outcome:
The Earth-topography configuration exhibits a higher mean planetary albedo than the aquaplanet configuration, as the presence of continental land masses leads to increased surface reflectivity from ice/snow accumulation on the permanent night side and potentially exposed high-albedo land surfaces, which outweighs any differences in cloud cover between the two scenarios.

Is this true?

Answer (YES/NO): NO